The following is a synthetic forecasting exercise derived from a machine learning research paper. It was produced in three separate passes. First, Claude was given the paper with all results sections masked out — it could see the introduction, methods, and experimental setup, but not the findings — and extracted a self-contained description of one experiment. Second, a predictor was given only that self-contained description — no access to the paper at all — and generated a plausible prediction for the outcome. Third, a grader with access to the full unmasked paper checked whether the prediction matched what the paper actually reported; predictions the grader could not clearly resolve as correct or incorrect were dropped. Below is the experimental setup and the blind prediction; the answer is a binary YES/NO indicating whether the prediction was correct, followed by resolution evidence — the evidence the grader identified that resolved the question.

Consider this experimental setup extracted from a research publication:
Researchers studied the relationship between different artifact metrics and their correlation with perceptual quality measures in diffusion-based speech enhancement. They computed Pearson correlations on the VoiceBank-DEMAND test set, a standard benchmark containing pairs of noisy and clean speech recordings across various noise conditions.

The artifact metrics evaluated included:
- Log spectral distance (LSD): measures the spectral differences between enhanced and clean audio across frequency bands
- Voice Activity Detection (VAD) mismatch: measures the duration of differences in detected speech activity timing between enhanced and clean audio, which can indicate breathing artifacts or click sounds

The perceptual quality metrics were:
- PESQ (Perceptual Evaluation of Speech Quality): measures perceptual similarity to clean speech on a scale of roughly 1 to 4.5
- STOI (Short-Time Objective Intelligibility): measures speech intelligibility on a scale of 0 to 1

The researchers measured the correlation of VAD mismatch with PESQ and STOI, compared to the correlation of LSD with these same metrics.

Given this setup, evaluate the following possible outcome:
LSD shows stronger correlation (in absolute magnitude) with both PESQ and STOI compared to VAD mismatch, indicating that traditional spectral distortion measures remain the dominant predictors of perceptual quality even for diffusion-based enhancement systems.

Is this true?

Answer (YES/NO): YES